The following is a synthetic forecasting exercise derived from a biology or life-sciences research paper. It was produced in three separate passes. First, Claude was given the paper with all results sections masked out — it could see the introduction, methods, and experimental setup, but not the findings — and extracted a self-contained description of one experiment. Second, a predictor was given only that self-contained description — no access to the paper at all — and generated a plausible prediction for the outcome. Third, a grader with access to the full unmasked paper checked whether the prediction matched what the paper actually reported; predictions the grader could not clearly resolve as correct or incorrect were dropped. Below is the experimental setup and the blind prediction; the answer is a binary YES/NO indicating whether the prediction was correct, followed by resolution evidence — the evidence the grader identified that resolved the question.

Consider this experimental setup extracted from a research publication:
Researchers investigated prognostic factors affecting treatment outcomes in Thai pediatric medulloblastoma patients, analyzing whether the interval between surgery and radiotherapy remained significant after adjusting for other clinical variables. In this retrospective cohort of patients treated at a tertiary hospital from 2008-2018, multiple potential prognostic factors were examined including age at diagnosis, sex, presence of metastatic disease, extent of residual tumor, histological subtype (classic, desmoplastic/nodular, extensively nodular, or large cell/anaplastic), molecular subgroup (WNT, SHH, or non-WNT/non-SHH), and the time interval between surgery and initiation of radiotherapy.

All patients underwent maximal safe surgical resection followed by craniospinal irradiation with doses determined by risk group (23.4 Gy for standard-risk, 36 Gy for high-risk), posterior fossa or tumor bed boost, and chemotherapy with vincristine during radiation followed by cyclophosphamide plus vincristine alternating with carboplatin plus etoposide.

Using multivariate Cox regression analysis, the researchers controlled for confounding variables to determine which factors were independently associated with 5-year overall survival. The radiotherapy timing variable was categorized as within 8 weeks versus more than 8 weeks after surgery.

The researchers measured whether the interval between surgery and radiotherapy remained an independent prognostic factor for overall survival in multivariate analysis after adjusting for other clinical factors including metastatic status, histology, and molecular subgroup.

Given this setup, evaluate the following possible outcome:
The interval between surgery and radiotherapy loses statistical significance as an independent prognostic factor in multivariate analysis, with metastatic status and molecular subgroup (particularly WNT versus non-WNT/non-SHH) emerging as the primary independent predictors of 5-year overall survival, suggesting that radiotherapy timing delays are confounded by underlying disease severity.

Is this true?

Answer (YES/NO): NO